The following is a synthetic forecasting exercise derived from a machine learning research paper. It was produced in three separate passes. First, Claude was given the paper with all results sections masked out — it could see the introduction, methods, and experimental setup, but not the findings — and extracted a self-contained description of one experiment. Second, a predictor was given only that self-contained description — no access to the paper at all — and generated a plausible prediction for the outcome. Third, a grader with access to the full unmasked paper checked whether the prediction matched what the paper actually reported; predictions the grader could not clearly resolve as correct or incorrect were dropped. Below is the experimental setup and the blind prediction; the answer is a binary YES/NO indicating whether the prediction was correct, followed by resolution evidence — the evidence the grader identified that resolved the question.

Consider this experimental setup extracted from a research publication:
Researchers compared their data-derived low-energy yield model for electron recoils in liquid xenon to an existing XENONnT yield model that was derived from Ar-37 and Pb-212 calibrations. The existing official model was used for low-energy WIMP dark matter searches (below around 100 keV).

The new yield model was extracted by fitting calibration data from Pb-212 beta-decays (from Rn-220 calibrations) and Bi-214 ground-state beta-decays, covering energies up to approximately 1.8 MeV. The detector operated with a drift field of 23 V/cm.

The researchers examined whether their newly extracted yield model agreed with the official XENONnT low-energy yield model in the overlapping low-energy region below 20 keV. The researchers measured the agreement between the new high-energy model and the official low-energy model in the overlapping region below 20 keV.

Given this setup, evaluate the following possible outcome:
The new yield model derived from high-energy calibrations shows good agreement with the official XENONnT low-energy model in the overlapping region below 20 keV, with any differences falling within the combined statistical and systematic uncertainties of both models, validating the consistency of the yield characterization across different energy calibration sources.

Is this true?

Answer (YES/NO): YES